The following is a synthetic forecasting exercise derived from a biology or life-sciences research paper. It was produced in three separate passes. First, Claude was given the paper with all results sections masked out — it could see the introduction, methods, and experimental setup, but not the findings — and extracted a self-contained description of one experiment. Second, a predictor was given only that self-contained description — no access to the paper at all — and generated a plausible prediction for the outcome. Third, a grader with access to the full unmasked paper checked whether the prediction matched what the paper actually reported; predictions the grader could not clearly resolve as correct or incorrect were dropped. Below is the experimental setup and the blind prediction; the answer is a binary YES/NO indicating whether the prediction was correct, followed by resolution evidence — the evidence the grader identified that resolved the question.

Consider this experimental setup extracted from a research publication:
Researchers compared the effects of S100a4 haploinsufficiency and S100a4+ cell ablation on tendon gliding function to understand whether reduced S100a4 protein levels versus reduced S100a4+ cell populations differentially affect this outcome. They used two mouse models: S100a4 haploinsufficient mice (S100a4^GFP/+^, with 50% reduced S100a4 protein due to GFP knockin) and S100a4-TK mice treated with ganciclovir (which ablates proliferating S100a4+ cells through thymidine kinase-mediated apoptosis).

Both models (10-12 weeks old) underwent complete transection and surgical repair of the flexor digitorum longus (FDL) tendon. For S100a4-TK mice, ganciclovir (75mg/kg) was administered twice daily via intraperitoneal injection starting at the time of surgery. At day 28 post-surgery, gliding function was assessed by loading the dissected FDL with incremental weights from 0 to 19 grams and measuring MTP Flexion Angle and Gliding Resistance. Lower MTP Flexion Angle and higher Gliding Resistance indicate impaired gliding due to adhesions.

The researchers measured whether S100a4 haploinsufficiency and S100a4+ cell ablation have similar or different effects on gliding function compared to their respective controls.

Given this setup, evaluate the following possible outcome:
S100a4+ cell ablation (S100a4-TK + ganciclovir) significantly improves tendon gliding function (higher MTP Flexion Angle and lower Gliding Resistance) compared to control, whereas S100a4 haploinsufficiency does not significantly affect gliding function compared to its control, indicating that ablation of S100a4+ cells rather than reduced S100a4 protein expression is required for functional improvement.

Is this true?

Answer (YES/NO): NO